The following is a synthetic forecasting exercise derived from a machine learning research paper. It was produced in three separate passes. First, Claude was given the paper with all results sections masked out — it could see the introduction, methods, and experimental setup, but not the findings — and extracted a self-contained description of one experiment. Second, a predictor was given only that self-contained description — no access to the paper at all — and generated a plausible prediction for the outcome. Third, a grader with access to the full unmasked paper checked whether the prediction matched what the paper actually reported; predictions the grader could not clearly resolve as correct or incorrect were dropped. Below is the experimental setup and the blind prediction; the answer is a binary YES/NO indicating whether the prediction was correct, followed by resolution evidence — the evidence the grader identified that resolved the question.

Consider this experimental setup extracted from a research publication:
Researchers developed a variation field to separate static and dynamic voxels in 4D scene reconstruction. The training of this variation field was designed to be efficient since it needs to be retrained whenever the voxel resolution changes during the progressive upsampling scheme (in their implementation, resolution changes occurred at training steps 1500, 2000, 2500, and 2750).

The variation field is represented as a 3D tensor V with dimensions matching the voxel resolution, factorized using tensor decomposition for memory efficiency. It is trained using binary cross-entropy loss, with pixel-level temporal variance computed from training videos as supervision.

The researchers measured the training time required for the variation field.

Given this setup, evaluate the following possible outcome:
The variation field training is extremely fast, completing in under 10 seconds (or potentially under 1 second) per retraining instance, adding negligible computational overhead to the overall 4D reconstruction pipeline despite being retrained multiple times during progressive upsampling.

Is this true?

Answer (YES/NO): NO